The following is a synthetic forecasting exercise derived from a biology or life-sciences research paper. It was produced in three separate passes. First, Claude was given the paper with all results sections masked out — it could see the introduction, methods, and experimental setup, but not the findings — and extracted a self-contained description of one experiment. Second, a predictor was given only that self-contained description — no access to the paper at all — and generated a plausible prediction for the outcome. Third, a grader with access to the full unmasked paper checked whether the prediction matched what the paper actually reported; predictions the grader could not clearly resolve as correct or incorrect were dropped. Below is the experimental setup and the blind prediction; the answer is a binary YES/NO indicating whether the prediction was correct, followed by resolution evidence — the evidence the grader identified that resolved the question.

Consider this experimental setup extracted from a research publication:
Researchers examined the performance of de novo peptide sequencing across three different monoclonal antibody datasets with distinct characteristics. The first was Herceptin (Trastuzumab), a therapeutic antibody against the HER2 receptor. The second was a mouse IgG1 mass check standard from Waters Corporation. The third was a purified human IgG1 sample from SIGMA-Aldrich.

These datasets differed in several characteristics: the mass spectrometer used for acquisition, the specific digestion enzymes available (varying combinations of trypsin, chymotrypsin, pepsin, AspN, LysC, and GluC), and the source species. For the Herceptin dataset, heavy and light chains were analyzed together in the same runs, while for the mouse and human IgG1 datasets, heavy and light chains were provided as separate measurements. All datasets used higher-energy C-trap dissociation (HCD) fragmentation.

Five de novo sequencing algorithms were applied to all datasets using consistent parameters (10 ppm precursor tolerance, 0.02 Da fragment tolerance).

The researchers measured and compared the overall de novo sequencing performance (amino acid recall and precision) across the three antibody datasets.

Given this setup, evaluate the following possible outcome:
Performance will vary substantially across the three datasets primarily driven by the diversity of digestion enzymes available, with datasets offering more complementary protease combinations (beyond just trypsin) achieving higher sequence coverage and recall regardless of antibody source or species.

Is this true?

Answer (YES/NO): NO